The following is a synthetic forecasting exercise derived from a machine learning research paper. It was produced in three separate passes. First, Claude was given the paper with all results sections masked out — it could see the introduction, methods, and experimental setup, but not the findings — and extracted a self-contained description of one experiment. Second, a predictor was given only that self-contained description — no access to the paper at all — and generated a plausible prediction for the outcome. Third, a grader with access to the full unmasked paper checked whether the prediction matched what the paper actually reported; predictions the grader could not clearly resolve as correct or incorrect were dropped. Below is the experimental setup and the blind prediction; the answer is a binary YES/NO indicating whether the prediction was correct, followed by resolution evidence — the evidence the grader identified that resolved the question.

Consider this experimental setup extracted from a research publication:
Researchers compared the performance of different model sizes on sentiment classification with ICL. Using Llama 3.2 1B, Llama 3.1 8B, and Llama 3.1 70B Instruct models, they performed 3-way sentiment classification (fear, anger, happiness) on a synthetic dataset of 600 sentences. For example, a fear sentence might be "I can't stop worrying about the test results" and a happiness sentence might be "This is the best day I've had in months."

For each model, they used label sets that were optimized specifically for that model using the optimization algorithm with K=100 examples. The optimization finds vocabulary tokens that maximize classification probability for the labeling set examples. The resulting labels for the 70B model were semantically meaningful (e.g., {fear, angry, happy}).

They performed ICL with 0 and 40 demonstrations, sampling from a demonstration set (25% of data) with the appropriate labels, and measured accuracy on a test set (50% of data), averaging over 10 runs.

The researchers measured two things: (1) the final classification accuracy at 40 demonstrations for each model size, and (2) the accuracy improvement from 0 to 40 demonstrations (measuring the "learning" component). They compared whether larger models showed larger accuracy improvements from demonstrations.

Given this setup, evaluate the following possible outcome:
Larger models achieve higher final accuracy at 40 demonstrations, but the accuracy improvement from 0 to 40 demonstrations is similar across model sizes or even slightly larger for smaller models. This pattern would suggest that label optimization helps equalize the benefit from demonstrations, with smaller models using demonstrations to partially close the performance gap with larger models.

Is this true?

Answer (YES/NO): YES